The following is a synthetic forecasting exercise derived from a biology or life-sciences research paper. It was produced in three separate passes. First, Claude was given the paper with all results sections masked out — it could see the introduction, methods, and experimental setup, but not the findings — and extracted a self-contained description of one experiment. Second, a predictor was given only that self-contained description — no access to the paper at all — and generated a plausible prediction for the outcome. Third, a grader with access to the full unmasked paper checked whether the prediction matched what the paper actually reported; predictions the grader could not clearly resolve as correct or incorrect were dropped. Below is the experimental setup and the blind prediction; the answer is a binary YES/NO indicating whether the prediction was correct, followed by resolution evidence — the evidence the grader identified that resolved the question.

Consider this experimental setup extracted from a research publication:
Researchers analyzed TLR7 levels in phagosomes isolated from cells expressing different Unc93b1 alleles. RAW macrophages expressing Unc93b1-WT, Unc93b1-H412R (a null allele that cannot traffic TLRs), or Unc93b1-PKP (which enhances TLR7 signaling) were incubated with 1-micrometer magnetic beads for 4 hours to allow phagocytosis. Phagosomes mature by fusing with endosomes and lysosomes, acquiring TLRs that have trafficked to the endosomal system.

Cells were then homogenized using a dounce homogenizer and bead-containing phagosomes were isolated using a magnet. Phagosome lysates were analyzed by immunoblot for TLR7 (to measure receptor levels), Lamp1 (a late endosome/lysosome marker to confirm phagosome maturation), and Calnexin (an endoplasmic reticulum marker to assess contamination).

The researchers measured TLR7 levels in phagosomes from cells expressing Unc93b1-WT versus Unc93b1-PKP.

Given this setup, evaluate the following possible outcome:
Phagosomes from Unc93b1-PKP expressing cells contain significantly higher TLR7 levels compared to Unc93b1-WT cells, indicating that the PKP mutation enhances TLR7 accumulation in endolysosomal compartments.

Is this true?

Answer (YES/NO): NO